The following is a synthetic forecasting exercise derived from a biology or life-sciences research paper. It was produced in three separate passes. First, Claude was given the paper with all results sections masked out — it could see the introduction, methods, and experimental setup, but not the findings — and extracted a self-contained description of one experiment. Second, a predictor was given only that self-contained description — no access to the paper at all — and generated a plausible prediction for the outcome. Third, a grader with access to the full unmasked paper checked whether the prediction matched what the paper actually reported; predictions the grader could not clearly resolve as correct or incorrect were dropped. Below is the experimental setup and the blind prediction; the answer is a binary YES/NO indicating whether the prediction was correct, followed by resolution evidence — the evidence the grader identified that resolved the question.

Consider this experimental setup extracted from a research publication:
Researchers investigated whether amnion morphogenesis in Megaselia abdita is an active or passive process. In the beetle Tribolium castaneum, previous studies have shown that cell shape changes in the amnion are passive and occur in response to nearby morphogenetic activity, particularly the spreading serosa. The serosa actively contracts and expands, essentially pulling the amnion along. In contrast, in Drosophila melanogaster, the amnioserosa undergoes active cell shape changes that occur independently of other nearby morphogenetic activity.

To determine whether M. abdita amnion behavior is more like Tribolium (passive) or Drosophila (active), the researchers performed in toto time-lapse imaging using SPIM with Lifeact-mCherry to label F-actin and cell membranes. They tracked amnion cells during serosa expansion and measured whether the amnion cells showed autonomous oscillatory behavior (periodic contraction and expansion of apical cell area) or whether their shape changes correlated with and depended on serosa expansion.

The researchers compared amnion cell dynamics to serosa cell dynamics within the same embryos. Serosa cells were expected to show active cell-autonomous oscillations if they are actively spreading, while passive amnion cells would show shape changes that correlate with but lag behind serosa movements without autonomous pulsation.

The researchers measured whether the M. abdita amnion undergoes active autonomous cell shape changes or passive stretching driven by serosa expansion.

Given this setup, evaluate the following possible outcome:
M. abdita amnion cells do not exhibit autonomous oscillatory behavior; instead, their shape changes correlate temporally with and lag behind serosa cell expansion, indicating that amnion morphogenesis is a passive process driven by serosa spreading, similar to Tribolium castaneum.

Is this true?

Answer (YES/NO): YES